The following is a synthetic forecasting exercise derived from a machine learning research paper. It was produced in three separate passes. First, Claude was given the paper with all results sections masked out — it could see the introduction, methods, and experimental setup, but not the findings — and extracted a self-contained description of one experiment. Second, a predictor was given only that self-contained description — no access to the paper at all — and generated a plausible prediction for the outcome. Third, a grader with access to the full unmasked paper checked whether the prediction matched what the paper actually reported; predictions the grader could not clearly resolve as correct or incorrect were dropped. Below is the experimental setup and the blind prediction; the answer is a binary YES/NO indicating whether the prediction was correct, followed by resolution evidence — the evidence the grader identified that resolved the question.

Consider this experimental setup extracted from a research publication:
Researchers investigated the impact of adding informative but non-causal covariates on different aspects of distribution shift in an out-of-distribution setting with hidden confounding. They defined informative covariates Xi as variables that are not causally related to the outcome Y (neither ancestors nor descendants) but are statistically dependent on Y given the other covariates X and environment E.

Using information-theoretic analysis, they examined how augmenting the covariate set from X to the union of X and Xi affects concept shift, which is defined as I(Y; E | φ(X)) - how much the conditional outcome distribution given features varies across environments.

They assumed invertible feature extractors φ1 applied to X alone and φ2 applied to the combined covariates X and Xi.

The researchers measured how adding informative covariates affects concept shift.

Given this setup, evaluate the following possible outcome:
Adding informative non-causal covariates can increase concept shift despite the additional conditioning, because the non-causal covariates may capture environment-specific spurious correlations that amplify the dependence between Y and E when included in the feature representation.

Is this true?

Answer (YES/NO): NO